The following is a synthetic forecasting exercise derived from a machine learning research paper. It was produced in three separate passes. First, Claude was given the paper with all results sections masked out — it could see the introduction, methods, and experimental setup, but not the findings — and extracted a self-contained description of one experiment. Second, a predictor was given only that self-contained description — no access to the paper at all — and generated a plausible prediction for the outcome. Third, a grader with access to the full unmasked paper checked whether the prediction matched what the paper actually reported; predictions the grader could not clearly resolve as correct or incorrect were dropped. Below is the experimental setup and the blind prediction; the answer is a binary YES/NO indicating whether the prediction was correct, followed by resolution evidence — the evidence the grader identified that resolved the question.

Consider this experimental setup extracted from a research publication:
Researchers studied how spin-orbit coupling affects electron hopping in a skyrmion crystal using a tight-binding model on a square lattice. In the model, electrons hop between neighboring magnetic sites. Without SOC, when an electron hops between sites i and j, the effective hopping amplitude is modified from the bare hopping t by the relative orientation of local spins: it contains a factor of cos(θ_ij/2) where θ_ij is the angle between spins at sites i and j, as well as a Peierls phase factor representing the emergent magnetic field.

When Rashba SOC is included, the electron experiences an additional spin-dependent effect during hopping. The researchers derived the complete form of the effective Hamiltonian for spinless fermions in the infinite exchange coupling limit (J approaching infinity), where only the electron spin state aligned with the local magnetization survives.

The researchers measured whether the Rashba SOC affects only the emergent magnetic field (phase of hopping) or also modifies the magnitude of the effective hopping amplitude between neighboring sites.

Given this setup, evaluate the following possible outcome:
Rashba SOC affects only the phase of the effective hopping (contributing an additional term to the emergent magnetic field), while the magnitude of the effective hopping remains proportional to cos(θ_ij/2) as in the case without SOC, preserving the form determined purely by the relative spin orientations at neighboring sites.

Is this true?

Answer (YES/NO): NO